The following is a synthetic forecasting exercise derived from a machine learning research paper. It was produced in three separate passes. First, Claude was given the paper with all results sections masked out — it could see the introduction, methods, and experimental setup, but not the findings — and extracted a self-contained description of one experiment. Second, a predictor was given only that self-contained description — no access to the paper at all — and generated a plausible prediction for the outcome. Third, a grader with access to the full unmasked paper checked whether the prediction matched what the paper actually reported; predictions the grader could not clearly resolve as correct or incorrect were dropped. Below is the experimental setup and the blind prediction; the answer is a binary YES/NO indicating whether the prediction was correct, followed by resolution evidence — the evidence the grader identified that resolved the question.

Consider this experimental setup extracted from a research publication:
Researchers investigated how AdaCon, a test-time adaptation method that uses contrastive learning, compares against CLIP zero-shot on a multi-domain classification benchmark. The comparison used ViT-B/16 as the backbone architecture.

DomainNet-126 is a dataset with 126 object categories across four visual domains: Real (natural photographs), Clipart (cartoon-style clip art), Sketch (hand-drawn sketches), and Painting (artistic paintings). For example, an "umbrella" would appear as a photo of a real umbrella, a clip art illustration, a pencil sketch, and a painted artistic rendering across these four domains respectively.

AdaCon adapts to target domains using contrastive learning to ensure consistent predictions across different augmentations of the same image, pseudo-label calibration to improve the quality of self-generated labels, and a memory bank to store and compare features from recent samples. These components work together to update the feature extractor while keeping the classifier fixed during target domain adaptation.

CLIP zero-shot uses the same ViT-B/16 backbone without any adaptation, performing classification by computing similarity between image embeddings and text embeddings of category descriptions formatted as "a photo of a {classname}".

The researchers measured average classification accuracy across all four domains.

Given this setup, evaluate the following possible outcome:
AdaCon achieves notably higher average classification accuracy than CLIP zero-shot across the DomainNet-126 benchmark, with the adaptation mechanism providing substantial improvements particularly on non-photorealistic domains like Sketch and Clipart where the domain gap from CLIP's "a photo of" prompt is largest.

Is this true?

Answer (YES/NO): NO